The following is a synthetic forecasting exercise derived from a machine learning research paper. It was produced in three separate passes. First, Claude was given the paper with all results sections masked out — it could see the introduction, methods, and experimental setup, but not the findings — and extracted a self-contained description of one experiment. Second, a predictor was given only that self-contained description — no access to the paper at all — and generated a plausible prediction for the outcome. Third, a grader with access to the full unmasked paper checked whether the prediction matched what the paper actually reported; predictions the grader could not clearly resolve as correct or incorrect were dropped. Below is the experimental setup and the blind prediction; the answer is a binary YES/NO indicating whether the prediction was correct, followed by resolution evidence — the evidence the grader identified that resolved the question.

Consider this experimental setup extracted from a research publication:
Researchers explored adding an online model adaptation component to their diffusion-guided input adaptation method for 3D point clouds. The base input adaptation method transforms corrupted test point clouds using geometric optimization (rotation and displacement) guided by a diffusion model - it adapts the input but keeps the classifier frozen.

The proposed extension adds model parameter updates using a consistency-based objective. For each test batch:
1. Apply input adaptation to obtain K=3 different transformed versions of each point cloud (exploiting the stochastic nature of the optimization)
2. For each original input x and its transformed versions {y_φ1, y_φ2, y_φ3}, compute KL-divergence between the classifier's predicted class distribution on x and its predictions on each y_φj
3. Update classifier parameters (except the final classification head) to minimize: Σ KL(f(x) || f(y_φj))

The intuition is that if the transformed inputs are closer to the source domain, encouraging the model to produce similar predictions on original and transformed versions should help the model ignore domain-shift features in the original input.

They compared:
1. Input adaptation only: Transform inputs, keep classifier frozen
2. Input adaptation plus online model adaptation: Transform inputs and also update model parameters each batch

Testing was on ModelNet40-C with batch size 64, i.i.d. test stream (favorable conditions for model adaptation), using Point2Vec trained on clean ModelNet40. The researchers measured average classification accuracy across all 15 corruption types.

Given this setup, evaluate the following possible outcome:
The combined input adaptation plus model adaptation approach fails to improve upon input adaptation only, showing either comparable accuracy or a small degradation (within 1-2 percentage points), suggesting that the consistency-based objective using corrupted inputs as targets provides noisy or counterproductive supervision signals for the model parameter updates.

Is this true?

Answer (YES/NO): NO